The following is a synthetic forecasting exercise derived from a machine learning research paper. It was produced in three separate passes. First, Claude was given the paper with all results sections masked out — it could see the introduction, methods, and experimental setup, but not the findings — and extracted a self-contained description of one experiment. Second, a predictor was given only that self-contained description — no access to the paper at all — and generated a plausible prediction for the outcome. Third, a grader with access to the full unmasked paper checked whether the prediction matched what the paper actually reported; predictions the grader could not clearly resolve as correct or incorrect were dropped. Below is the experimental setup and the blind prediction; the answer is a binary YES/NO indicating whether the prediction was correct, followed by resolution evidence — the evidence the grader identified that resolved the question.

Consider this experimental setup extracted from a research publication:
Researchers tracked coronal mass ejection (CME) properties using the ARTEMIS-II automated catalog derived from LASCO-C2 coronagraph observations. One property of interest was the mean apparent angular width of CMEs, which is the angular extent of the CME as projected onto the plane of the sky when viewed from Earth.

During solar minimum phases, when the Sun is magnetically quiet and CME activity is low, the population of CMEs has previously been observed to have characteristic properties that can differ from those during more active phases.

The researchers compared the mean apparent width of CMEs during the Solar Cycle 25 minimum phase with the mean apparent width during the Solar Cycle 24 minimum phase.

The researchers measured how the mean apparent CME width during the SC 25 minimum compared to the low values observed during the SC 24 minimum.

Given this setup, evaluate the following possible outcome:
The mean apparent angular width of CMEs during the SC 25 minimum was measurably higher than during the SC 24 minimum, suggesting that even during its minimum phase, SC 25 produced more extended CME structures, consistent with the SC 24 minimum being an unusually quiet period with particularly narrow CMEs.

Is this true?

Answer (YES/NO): YES